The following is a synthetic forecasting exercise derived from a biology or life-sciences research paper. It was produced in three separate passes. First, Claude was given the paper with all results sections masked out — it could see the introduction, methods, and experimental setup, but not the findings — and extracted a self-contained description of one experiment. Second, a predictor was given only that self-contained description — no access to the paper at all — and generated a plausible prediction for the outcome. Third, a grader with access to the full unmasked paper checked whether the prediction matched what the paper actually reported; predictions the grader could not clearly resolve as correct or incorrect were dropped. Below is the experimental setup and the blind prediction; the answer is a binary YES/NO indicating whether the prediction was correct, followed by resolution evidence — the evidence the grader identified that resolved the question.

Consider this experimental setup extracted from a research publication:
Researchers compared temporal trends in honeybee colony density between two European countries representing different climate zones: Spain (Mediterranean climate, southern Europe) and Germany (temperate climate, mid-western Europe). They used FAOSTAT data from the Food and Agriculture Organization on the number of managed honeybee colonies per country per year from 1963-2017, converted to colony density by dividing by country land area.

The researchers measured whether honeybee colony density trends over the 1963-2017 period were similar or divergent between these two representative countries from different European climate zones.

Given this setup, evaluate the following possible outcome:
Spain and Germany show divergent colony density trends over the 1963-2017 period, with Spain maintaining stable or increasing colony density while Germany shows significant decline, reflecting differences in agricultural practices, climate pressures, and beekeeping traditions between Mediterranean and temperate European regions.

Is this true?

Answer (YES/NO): YES